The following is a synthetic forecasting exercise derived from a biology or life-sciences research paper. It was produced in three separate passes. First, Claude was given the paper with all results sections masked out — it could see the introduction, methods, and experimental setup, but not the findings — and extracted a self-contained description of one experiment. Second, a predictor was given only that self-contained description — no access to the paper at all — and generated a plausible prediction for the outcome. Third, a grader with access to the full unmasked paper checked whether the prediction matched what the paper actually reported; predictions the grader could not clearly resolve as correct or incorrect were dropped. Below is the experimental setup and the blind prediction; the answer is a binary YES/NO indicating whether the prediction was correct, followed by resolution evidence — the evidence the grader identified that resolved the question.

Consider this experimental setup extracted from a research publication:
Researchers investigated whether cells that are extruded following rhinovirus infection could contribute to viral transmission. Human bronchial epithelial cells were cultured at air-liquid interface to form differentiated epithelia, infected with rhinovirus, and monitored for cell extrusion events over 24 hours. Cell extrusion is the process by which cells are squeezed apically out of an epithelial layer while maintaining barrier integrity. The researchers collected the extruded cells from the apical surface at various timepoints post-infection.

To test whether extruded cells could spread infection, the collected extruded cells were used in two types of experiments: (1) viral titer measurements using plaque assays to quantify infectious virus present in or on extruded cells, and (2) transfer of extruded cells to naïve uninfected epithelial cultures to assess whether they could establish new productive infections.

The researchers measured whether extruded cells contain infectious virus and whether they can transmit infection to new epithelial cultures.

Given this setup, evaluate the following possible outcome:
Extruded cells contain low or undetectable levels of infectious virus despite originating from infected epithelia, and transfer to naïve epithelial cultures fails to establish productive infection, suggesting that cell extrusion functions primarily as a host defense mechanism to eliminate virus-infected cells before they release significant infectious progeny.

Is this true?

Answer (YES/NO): NO